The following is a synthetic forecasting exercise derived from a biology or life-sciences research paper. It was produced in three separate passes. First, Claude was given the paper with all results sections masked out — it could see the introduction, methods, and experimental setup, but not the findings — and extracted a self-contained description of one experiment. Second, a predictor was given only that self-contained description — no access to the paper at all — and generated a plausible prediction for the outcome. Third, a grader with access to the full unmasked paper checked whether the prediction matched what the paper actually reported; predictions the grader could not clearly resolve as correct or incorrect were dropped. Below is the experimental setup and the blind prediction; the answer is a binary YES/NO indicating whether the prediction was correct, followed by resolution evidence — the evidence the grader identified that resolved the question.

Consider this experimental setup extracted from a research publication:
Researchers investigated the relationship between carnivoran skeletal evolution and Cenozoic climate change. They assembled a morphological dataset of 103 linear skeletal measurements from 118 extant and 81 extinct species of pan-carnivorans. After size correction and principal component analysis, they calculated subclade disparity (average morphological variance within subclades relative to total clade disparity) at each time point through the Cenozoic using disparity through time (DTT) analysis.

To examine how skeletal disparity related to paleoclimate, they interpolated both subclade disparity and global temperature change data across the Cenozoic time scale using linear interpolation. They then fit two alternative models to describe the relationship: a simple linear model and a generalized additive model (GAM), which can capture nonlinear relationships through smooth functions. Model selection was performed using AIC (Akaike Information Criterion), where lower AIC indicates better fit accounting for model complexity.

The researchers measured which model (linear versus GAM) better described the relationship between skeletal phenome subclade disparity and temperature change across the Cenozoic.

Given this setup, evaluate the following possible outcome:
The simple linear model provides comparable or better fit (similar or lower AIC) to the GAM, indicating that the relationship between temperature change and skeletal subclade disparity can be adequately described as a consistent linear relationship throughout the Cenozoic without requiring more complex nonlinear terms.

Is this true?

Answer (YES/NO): NO